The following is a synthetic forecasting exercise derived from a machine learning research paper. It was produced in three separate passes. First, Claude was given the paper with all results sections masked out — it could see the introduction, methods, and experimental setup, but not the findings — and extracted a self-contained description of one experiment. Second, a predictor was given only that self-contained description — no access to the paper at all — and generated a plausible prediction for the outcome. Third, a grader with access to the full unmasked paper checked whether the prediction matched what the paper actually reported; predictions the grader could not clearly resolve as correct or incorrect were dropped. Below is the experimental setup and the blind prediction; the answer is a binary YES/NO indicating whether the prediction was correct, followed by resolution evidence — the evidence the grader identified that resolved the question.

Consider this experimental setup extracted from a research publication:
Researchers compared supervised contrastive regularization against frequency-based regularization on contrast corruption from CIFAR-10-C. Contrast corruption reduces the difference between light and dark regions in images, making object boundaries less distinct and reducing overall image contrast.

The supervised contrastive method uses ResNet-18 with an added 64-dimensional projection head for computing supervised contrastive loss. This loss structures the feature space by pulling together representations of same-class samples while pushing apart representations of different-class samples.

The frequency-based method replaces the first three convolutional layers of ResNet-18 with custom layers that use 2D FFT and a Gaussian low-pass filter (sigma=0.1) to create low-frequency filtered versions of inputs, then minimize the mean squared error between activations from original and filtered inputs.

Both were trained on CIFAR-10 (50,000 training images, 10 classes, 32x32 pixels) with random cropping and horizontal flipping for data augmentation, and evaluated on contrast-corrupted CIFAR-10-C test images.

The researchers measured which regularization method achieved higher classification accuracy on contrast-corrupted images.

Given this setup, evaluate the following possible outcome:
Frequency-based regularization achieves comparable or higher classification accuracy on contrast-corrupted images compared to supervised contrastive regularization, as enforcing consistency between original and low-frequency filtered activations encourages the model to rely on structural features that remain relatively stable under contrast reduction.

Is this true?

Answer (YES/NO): NO